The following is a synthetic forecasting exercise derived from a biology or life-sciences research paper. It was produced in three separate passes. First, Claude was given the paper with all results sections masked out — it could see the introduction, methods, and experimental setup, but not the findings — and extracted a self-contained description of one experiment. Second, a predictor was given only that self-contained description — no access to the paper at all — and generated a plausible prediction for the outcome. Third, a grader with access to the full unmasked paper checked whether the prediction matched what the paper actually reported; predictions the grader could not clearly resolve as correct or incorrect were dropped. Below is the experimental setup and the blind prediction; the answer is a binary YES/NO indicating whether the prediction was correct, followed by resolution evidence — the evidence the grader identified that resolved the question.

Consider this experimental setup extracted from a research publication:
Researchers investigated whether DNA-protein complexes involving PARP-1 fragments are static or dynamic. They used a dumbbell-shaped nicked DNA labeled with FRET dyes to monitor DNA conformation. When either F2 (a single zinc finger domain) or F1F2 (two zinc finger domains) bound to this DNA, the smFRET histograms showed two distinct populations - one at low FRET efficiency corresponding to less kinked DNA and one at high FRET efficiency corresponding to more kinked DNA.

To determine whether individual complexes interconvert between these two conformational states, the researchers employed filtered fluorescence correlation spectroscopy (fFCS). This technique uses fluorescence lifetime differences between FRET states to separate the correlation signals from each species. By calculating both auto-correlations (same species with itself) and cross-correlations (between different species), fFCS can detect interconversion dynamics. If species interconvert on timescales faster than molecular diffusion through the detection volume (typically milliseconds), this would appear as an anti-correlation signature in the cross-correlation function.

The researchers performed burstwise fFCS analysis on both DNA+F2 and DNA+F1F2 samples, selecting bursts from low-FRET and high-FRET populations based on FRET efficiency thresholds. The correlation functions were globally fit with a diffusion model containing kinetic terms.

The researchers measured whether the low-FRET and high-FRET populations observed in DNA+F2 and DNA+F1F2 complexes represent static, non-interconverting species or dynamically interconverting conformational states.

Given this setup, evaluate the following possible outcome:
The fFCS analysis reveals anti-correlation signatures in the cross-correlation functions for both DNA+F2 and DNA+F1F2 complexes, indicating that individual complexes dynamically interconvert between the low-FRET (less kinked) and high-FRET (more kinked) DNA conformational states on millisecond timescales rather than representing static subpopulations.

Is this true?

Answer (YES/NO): YES